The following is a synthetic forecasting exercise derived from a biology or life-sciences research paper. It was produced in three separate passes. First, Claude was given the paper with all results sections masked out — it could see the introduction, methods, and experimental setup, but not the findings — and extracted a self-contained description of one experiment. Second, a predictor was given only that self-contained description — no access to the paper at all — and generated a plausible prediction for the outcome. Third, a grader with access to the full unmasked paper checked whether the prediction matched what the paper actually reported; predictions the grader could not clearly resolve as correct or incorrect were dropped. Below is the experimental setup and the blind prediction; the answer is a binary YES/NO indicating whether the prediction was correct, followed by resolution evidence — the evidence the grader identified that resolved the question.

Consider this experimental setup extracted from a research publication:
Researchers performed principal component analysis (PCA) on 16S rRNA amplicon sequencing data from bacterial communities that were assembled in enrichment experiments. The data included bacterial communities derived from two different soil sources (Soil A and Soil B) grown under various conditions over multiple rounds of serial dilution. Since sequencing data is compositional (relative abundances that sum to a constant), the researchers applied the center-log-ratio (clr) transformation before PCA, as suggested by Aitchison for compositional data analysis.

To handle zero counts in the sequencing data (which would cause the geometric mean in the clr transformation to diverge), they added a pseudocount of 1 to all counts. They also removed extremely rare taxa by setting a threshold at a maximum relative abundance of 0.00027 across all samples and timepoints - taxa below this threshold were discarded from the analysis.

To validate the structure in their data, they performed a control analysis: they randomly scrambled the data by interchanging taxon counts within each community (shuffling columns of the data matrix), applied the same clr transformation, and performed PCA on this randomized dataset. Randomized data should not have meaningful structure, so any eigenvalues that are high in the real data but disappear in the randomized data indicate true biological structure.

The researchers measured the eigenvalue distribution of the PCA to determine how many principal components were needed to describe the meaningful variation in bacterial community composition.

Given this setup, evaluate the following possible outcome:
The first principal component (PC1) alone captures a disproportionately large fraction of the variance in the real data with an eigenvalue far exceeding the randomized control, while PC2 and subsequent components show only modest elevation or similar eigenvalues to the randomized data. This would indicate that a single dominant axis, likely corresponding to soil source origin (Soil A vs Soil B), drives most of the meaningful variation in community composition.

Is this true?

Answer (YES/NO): NO